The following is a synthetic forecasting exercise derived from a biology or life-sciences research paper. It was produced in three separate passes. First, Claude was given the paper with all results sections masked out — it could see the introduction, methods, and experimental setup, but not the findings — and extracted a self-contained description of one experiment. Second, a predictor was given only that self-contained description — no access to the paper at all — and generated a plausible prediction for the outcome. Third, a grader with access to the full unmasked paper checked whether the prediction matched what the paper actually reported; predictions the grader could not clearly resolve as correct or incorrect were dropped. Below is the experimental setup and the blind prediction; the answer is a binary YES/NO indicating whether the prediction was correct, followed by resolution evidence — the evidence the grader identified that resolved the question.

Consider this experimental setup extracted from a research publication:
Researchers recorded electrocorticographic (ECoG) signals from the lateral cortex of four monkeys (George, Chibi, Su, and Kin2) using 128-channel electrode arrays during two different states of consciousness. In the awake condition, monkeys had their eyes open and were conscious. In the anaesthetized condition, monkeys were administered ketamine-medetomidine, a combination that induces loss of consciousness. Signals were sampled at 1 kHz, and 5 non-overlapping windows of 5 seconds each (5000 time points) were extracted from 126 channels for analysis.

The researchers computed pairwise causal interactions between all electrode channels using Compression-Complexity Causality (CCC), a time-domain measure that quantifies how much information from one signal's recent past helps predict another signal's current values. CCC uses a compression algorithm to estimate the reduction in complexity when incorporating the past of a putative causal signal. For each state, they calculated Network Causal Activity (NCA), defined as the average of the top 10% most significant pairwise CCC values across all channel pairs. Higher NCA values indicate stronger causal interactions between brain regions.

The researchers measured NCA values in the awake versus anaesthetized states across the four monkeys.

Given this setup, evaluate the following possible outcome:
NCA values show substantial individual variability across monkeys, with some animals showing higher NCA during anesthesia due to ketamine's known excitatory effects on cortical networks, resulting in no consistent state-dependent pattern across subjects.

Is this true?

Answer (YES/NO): NO